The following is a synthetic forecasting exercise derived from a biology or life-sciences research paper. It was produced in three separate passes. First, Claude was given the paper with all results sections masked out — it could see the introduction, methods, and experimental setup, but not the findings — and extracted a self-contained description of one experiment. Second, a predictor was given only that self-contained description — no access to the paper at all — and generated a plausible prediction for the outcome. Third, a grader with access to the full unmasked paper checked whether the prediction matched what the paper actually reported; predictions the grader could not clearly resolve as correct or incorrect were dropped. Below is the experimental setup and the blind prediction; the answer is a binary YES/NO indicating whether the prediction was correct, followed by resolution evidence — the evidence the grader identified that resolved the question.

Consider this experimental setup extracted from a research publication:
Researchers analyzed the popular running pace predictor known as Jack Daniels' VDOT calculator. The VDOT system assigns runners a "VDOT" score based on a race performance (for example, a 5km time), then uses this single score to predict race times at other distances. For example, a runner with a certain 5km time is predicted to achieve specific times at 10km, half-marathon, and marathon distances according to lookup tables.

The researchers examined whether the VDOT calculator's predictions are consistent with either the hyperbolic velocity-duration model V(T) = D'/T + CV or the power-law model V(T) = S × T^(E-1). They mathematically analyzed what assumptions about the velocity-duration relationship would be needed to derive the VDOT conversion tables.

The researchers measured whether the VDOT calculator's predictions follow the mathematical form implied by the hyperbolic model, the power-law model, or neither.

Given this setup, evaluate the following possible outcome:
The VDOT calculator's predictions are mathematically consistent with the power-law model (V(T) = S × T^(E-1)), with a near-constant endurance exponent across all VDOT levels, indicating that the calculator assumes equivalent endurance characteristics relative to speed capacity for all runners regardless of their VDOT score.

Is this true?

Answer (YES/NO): YES